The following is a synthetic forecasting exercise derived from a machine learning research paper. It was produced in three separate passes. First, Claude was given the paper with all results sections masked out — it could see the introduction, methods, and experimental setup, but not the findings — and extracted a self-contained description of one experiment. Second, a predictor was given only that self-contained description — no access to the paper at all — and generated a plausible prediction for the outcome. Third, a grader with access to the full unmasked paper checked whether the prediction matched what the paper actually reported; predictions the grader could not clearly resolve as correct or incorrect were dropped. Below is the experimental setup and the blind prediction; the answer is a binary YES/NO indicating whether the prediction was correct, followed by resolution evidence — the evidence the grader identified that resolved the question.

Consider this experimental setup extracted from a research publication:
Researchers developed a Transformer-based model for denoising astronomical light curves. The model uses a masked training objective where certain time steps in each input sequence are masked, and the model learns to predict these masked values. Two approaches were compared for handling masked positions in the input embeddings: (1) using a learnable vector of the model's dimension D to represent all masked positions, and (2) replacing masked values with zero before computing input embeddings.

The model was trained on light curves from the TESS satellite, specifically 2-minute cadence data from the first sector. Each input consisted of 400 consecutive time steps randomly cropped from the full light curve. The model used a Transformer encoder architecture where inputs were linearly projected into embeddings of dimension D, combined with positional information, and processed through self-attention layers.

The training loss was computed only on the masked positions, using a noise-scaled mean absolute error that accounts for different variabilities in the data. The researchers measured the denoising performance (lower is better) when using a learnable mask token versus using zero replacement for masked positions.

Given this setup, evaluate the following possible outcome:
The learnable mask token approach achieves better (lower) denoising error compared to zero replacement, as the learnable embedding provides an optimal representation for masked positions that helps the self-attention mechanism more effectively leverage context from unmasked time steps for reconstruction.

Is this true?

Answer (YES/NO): YES